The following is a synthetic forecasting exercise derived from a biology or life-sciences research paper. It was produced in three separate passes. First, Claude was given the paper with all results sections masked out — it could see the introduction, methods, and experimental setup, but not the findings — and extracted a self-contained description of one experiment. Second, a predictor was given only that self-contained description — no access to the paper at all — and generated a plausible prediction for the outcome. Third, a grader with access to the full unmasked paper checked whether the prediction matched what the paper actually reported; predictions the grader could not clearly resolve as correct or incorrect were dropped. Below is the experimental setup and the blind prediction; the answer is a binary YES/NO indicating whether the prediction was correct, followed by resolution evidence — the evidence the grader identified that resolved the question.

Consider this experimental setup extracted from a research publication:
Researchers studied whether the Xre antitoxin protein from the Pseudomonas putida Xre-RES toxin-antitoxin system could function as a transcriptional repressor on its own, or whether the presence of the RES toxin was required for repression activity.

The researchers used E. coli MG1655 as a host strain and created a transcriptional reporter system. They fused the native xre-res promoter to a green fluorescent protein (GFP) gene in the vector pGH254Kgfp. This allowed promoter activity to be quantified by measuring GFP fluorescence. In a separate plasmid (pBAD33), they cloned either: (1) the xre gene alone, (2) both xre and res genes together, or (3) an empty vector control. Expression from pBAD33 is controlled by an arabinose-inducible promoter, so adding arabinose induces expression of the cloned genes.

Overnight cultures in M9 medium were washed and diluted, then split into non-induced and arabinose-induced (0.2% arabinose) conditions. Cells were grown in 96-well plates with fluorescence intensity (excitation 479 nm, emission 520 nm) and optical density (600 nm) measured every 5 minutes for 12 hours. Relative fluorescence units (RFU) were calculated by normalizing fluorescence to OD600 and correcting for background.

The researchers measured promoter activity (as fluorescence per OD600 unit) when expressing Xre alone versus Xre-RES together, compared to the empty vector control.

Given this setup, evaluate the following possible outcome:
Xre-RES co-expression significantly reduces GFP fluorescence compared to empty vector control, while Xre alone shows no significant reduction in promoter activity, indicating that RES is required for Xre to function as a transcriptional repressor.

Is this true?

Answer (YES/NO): YES